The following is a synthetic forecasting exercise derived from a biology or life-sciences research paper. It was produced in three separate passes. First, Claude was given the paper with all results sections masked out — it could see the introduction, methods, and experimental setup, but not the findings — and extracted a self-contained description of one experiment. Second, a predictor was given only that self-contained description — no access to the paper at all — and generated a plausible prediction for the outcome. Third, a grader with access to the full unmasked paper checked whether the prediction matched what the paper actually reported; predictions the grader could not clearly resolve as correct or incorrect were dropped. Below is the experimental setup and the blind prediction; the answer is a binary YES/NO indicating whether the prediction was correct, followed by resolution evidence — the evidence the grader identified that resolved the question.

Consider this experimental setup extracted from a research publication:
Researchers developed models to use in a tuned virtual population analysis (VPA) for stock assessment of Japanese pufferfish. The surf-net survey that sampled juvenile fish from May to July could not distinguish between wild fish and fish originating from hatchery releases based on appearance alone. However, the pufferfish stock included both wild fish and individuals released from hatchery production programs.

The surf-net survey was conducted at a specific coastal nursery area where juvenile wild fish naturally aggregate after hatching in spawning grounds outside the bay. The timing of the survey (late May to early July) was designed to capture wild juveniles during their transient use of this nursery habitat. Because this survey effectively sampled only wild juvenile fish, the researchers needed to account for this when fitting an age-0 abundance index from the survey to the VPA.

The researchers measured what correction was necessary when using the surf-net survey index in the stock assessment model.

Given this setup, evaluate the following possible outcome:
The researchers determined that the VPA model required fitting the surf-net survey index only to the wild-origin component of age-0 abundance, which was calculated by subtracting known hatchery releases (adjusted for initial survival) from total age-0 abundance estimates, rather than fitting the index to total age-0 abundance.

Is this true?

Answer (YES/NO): NO